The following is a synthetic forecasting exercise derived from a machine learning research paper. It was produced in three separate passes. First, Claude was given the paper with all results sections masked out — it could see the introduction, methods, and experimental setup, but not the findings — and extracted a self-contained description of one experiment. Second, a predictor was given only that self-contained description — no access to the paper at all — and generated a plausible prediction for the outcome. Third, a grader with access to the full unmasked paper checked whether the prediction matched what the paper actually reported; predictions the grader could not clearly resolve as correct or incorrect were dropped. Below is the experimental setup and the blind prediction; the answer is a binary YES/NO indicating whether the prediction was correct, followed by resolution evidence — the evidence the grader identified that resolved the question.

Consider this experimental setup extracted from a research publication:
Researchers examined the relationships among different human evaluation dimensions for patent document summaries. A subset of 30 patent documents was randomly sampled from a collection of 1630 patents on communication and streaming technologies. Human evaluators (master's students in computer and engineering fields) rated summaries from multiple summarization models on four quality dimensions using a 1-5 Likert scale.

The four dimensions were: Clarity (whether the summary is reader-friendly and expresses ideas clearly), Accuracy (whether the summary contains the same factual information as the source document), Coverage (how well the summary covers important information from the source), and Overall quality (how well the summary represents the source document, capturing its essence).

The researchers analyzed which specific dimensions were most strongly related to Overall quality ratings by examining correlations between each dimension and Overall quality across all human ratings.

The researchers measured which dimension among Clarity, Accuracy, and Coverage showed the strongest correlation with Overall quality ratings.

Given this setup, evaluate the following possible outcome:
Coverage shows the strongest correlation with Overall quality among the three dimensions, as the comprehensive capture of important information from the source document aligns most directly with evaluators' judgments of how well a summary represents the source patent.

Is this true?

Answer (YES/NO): NO